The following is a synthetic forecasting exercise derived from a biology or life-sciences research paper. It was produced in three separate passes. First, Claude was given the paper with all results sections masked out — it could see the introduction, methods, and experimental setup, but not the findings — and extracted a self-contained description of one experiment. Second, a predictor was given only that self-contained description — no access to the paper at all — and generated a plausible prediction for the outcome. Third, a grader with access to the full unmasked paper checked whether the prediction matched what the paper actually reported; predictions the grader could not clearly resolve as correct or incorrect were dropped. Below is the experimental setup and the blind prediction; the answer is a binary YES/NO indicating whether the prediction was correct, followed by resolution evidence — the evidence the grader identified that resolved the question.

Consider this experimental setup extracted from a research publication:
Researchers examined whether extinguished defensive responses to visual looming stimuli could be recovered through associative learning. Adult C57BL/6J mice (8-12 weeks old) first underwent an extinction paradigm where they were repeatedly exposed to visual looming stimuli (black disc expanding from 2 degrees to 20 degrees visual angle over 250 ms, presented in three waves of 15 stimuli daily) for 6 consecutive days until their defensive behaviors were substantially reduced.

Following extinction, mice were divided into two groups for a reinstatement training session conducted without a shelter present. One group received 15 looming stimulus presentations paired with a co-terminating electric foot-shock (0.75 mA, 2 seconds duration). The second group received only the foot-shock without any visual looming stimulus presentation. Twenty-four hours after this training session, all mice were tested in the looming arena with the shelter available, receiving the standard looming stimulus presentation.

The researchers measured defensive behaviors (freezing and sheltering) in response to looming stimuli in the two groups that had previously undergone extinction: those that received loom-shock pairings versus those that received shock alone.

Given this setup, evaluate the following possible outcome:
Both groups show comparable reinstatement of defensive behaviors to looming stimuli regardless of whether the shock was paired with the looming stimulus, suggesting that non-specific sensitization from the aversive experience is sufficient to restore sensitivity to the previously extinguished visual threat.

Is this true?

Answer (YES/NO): NO